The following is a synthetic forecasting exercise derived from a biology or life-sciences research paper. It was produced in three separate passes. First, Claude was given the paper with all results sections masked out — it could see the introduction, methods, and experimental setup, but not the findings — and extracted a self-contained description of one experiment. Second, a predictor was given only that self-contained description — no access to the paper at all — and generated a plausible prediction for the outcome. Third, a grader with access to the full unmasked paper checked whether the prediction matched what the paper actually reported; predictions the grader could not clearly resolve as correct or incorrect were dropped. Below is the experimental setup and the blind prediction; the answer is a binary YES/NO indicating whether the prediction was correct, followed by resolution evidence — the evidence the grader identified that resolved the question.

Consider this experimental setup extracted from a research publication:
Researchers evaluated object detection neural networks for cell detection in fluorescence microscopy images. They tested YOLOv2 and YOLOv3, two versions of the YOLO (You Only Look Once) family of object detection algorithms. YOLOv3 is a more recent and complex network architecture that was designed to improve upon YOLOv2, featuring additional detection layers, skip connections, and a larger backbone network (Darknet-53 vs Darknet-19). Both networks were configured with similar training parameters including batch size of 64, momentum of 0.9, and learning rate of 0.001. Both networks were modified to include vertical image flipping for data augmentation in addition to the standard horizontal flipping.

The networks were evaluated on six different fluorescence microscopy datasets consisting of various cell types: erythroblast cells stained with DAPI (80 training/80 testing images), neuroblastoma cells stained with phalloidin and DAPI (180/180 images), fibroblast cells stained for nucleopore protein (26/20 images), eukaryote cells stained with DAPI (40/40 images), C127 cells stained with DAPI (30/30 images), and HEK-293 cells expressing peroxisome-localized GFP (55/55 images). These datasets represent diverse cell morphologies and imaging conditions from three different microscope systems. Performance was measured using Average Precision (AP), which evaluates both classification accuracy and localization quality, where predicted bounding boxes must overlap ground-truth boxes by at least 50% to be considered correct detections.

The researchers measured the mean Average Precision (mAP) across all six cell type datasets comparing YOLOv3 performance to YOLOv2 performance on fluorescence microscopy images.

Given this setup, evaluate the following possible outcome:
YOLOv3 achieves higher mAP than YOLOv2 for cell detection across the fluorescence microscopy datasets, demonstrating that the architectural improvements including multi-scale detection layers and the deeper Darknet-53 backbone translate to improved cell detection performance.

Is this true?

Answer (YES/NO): NO